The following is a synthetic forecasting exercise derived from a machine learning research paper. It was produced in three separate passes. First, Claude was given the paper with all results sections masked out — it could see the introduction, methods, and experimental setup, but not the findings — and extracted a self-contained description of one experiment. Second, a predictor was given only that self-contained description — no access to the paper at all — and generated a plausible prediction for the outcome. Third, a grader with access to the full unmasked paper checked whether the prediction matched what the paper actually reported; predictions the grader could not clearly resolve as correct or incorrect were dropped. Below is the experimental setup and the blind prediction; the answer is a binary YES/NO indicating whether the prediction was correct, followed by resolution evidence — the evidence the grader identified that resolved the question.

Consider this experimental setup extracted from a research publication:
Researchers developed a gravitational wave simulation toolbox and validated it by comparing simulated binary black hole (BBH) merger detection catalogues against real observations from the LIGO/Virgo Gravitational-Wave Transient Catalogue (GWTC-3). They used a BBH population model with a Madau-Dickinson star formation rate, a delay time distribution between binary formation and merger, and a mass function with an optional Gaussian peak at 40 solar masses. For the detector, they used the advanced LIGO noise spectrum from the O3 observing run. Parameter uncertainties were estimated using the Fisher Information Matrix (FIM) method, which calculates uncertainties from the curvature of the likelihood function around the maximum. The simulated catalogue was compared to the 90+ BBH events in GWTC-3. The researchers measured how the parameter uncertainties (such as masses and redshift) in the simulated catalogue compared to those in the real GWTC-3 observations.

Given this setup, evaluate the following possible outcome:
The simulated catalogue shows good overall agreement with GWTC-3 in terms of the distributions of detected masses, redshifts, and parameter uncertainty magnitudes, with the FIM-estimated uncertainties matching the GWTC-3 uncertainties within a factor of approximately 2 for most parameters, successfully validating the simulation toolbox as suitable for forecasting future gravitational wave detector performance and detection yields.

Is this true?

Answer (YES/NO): YES